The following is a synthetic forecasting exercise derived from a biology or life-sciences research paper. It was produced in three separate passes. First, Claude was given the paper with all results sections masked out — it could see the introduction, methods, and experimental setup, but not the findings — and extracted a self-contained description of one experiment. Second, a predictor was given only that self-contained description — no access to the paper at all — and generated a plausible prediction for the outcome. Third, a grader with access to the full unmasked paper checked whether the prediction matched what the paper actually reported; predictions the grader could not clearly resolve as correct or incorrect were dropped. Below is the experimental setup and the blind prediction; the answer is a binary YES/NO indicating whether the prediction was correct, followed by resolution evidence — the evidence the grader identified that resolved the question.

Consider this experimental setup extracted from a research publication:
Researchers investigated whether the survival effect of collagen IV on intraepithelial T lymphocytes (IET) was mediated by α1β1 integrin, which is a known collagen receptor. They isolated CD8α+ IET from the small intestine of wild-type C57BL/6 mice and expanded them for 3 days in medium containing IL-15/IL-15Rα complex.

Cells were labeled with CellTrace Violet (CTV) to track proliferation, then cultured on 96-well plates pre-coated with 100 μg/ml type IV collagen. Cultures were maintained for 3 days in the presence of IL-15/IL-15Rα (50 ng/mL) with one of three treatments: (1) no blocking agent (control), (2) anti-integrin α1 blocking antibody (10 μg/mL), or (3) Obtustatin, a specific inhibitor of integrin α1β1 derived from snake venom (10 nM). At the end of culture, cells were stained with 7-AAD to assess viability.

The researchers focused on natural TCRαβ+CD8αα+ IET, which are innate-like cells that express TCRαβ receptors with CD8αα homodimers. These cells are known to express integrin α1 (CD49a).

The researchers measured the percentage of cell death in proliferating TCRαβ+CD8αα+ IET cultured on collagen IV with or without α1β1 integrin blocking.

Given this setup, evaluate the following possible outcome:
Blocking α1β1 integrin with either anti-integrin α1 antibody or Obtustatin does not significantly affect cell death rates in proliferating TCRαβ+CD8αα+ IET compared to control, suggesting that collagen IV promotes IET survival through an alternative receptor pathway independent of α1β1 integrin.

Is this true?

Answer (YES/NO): NO